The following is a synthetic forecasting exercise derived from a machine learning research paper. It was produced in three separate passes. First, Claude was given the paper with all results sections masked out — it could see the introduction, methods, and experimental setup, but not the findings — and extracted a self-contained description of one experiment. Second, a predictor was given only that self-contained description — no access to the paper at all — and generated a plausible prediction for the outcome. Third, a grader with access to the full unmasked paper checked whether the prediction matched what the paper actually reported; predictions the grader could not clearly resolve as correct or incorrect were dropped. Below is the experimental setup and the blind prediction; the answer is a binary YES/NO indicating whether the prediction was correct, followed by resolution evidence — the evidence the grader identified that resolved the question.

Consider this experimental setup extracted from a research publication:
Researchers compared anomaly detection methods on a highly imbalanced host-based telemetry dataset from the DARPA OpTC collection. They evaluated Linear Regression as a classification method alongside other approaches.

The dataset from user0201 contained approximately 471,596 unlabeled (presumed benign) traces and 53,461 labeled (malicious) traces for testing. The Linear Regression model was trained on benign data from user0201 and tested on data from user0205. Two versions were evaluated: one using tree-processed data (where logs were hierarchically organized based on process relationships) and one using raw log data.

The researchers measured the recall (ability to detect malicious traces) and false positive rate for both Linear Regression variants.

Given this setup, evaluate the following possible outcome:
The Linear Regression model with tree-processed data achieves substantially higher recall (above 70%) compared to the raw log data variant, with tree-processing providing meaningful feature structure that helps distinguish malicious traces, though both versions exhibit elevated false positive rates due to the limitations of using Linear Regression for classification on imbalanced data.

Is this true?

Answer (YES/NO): NO